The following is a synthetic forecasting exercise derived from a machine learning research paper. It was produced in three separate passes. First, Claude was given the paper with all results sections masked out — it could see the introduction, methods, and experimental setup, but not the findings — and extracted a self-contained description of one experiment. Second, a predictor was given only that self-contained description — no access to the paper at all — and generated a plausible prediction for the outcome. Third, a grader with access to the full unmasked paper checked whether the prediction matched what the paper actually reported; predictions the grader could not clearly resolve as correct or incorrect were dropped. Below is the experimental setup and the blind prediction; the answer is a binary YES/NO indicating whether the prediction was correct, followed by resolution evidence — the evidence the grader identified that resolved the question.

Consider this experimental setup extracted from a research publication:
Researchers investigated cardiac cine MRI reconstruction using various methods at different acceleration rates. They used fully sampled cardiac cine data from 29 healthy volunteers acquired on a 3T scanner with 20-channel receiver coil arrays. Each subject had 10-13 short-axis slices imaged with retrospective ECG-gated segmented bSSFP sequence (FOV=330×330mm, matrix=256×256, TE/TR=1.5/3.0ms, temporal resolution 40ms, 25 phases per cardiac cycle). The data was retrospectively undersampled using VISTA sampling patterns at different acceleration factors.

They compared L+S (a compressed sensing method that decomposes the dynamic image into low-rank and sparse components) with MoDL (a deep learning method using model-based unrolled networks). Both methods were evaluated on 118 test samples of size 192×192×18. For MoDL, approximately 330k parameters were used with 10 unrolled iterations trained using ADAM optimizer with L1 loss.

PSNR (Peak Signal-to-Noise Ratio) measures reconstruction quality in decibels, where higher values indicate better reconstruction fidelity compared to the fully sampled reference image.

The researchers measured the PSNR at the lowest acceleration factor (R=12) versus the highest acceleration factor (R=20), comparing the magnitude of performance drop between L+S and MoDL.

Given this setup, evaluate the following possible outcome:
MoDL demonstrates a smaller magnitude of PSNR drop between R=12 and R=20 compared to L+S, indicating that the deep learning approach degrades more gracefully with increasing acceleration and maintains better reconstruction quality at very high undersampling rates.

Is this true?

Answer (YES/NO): YES